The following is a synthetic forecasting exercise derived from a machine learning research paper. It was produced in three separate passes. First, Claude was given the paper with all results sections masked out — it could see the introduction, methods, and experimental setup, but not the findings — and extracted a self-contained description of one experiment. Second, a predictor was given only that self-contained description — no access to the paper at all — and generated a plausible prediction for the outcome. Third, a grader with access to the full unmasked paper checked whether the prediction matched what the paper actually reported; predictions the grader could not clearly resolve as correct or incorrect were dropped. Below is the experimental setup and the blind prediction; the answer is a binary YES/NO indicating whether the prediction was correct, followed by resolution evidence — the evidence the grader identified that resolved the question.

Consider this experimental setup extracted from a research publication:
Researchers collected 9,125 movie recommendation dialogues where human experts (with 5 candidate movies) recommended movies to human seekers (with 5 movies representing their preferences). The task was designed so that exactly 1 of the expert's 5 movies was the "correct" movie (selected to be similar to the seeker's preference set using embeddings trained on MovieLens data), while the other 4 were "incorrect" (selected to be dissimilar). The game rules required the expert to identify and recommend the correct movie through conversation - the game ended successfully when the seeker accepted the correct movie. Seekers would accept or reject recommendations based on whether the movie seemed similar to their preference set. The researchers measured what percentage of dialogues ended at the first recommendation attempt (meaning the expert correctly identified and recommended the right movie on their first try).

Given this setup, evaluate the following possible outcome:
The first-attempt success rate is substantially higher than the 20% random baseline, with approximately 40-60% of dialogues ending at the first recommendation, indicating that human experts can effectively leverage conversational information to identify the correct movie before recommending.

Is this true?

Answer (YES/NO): NO